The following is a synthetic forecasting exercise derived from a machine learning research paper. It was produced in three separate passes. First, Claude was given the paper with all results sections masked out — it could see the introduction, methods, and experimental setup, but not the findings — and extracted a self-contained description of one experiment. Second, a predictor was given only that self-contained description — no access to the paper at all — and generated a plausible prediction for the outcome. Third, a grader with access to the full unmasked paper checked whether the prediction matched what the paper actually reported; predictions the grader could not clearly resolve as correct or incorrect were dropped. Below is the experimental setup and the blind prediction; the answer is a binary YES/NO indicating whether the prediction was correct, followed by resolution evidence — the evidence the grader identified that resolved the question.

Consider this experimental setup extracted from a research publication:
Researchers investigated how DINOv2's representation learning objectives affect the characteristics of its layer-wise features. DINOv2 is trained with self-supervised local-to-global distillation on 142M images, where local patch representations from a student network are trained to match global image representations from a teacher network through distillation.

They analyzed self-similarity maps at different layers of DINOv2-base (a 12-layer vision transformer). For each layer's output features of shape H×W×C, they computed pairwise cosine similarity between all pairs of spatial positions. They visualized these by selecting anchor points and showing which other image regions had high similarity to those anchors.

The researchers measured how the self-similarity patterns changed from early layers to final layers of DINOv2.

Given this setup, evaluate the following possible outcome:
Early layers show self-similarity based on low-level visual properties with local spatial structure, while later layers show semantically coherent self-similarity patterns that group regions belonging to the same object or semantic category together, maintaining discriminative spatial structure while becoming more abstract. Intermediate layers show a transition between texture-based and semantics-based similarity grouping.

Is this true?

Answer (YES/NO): NO